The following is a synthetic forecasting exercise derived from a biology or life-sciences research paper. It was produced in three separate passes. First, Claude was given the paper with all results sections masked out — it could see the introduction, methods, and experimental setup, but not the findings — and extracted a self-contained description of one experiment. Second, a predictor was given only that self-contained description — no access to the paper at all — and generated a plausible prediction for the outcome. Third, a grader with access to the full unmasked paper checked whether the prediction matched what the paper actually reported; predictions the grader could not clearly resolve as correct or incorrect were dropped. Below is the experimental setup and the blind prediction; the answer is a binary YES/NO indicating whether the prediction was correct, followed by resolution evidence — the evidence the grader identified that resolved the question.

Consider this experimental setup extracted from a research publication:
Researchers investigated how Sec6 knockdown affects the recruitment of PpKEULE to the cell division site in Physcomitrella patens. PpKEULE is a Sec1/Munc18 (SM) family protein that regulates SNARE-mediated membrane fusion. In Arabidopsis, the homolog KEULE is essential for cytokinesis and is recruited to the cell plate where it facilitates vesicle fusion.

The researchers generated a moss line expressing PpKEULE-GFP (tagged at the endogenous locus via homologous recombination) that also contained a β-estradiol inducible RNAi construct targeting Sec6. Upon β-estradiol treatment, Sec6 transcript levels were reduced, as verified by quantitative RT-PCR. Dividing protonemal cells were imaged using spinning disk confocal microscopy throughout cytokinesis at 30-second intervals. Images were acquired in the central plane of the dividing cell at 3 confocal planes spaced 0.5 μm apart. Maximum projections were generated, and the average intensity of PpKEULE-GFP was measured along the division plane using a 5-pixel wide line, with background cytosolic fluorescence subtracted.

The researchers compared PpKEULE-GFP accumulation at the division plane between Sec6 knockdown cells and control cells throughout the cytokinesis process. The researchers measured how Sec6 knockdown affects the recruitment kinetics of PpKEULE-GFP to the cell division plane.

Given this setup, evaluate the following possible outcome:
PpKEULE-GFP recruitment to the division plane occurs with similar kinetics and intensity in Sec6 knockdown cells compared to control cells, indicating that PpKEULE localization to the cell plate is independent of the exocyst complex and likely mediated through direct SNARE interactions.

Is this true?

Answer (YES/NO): NO